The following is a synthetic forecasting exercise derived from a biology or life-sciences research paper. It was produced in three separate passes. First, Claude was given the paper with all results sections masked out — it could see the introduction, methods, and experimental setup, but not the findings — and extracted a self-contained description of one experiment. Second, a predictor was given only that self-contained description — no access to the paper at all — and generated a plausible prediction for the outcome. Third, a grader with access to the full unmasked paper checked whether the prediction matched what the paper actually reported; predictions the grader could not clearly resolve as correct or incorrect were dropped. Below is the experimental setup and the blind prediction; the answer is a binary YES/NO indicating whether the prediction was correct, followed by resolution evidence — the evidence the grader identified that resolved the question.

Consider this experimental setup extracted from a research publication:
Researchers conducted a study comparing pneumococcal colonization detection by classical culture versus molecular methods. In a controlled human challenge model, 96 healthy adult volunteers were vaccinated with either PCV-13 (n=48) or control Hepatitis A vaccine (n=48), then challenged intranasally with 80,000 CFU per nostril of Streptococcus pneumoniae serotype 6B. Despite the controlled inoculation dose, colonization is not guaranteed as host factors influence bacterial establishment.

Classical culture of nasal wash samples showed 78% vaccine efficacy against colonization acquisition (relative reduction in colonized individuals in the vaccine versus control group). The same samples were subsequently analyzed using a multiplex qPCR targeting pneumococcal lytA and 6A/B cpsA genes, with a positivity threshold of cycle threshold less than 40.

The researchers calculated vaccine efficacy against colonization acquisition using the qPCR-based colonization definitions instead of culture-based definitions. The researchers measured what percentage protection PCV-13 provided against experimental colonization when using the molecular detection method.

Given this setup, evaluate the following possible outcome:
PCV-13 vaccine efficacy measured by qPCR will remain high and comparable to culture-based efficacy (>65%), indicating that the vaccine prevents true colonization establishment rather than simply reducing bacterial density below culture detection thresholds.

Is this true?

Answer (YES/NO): NO